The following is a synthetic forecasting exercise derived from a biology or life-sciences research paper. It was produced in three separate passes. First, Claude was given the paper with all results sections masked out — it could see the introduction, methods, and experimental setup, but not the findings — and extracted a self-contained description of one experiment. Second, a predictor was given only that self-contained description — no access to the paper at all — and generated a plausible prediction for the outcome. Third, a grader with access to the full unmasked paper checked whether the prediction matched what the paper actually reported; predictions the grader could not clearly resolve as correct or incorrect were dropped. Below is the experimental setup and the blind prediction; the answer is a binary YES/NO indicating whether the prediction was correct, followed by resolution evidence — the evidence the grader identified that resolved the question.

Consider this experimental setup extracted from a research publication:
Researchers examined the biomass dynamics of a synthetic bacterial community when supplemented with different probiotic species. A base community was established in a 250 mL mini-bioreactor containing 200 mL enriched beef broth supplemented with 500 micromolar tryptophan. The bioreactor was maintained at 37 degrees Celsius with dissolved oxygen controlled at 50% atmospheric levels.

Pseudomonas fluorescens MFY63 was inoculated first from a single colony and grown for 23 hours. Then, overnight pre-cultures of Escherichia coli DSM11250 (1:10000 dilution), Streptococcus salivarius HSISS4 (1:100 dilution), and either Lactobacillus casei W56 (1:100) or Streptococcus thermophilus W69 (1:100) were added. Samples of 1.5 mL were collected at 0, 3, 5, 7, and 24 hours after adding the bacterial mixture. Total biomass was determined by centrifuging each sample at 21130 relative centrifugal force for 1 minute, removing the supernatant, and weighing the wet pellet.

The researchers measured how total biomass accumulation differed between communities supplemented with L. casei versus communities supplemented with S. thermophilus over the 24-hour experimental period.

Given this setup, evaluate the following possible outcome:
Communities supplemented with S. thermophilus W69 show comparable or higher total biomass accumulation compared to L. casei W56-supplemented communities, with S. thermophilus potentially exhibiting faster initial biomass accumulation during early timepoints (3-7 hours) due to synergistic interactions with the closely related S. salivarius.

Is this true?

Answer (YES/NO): NO